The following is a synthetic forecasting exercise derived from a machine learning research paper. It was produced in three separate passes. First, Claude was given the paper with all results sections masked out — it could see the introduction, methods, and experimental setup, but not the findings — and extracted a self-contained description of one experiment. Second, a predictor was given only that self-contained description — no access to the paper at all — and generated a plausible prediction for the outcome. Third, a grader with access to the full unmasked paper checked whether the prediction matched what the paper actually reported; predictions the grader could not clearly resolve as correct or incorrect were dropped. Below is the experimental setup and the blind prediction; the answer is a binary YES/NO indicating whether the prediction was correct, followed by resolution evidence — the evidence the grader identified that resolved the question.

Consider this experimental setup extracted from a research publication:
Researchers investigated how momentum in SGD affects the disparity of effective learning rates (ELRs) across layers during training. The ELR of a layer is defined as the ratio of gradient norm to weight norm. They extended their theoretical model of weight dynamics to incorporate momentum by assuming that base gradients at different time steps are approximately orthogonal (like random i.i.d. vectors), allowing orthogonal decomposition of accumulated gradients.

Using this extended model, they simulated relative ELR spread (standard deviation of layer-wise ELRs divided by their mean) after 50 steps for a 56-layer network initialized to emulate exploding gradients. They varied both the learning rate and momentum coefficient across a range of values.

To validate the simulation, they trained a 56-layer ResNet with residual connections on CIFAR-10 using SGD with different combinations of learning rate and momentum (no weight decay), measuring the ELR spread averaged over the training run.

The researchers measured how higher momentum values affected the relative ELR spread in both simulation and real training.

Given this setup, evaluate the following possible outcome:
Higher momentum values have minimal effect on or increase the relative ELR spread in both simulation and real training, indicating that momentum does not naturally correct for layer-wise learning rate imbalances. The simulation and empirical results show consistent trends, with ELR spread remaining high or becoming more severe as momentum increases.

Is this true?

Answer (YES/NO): NO